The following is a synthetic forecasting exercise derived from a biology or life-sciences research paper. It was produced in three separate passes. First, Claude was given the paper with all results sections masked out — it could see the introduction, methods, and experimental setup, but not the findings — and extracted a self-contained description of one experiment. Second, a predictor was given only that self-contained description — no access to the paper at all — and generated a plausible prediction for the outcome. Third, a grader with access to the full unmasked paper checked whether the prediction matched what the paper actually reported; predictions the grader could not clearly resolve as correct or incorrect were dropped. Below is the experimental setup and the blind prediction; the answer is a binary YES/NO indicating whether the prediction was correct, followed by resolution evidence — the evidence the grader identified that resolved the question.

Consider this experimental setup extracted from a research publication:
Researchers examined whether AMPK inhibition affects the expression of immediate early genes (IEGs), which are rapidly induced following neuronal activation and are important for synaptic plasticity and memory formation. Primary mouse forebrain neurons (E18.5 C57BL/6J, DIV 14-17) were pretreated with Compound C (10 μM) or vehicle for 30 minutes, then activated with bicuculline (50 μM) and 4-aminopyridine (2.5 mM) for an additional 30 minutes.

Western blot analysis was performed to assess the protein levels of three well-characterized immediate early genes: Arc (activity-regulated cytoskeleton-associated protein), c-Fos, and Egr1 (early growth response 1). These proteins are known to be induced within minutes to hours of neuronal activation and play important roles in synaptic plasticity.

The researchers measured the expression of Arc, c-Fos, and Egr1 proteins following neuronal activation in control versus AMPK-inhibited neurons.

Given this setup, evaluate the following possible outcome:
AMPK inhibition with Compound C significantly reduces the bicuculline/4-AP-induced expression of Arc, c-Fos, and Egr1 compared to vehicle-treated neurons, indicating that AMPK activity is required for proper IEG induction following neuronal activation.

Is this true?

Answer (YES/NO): YES